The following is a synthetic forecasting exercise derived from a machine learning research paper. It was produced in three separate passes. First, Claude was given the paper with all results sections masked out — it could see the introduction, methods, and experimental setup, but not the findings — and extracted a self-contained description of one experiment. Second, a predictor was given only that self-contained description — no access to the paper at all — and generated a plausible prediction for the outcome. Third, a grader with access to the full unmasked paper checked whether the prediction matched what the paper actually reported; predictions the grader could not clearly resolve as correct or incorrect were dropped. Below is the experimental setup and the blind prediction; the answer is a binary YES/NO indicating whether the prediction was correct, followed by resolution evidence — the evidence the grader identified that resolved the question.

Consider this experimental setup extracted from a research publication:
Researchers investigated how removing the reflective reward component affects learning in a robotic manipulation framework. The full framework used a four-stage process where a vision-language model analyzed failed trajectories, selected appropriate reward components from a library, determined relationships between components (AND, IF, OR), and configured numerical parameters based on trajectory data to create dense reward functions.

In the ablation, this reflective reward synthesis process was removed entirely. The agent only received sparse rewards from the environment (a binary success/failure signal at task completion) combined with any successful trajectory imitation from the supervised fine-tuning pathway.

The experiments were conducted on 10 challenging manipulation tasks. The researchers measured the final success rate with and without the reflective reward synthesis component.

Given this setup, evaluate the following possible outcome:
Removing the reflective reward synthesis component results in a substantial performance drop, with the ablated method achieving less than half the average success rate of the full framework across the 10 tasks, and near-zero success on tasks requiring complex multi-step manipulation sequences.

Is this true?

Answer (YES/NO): NO